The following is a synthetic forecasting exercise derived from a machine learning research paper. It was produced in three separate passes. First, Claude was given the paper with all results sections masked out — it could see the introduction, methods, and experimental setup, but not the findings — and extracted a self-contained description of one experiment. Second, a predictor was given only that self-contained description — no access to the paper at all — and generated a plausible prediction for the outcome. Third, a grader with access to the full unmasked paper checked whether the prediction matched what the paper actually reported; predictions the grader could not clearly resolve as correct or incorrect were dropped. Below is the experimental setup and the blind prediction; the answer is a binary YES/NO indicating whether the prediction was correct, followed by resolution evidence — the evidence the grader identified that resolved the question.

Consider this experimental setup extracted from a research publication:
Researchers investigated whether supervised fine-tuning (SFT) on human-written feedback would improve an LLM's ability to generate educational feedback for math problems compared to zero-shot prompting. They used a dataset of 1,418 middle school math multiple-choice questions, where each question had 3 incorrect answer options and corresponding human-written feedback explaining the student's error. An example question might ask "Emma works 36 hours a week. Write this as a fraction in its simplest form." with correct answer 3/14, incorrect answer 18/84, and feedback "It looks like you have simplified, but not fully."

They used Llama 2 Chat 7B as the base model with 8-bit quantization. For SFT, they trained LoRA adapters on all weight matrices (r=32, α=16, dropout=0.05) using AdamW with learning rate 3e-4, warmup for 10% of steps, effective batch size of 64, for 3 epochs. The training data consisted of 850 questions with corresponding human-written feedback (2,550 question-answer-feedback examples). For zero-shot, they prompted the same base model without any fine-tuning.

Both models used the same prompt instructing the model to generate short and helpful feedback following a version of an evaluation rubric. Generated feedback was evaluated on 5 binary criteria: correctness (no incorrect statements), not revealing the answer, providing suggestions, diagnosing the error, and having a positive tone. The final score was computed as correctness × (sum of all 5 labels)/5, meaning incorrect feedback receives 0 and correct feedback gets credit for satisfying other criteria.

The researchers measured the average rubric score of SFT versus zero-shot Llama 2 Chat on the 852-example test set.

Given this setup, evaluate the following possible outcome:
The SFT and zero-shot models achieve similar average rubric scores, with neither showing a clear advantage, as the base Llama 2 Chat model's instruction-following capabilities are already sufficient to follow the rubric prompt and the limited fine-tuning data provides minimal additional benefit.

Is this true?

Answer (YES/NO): YES